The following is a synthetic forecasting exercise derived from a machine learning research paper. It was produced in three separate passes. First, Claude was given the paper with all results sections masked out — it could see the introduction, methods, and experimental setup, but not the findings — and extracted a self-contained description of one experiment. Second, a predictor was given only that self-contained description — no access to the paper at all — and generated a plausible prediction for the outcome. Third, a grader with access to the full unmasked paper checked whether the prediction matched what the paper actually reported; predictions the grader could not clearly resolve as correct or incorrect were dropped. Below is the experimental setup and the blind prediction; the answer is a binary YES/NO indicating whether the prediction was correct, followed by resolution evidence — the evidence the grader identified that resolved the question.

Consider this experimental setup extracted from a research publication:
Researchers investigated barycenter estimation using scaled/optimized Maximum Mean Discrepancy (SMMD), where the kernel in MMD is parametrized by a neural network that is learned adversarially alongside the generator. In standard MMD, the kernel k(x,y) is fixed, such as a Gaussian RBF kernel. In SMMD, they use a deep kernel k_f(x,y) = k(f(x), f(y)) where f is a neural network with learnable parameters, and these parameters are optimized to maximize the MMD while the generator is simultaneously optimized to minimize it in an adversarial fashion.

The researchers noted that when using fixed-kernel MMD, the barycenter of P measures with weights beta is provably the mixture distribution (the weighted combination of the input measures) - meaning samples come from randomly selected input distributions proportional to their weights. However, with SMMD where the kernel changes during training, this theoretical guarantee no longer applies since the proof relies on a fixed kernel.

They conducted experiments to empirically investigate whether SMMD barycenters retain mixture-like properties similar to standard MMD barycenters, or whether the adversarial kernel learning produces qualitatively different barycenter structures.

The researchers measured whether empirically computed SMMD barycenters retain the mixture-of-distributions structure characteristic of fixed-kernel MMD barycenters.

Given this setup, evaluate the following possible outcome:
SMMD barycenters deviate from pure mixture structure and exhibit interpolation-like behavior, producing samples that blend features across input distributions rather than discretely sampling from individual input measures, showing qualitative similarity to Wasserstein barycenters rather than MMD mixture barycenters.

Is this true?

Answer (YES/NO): NO